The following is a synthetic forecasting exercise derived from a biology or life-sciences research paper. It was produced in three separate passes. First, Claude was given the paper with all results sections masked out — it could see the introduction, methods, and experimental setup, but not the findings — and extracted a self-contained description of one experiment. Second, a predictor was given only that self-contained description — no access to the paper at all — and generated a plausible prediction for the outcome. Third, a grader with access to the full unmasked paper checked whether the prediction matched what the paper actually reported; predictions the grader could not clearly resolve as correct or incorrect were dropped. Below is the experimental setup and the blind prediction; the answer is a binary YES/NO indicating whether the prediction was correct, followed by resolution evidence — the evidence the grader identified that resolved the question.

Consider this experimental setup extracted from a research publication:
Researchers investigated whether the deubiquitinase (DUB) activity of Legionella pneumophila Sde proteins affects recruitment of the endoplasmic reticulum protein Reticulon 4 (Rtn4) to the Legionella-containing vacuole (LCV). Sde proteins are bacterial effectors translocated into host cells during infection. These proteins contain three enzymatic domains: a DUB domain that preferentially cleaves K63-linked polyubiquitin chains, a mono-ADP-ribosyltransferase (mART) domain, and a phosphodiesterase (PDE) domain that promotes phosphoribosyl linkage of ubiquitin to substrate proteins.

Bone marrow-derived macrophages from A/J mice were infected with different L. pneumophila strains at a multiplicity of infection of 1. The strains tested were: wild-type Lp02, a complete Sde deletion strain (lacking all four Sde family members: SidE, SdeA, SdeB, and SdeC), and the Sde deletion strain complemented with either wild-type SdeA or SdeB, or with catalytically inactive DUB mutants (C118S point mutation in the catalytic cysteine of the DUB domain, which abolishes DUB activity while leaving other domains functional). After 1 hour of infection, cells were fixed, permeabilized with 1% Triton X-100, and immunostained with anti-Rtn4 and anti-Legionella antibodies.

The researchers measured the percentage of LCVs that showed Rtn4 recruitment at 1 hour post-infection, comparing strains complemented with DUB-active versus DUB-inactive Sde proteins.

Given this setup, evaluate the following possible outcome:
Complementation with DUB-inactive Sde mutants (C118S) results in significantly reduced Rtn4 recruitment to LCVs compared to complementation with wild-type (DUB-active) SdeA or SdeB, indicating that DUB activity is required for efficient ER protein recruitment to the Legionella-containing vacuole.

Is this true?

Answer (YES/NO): YES